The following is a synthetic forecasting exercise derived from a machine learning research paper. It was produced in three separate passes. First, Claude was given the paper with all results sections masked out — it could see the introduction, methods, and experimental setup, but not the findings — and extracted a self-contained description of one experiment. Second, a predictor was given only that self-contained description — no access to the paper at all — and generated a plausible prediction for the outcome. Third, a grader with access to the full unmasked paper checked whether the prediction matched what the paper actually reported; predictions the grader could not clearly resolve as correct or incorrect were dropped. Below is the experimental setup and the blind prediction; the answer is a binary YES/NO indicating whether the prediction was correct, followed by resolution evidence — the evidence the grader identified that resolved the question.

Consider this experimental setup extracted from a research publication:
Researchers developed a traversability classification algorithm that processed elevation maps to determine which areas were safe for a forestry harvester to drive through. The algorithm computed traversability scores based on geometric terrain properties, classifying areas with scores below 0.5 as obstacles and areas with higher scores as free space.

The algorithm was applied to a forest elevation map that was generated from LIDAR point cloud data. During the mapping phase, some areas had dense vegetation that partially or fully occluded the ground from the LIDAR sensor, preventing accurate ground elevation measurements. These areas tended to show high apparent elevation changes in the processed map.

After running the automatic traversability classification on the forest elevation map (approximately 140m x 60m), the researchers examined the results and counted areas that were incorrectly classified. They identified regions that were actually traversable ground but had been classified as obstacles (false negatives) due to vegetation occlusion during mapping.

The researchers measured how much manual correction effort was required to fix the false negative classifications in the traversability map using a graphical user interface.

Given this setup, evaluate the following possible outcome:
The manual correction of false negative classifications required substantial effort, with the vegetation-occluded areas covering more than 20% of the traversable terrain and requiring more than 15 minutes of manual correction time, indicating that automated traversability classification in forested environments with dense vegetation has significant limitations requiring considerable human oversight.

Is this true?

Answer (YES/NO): NO